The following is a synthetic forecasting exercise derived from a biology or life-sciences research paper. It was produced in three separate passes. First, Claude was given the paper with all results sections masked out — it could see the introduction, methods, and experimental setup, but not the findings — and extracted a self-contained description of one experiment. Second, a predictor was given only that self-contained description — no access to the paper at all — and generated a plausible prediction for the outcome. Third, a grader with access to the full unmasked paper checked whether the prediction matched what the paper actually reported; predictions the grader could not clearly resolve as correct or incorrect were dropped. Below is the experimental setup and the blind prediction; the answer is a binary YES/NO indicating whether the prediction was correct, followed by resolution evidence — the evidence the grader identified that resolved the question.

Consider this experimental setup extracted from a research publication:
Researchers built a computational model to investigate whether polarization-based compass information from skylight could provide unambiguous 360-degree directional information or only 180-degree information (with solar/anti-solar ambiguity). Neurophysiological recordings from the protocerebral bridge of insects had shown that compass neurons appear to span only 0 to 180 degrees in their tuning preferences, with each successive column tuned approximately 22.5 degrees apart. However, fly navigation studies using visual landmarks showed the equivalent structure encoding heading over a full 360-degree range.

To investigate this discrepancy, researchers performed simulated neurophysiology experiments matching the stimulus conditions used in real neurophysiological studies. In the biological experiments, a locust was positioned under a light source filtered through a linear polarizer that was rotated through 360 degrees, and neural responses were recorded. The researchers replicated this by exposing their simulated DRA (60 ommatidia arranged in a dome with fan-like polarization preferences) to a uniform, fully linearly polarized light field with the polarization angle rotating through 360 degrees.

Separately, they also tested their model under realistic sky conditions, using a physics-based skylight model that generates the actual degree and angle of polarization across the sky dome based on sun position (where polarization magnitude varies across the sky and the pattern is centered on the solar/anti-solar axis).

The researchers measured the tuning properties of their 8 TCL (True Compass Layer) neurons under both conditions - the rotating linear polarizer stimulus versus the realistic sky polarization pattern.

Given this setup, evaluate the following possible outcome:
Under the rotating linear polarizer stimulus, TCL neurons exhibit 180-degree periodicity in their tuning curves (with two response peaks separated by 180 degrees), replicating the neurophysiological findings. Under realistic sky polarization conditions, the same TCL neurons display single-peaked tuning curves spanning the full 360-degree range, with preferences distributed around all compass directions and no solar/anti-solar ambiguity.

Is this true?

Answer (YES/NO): YES